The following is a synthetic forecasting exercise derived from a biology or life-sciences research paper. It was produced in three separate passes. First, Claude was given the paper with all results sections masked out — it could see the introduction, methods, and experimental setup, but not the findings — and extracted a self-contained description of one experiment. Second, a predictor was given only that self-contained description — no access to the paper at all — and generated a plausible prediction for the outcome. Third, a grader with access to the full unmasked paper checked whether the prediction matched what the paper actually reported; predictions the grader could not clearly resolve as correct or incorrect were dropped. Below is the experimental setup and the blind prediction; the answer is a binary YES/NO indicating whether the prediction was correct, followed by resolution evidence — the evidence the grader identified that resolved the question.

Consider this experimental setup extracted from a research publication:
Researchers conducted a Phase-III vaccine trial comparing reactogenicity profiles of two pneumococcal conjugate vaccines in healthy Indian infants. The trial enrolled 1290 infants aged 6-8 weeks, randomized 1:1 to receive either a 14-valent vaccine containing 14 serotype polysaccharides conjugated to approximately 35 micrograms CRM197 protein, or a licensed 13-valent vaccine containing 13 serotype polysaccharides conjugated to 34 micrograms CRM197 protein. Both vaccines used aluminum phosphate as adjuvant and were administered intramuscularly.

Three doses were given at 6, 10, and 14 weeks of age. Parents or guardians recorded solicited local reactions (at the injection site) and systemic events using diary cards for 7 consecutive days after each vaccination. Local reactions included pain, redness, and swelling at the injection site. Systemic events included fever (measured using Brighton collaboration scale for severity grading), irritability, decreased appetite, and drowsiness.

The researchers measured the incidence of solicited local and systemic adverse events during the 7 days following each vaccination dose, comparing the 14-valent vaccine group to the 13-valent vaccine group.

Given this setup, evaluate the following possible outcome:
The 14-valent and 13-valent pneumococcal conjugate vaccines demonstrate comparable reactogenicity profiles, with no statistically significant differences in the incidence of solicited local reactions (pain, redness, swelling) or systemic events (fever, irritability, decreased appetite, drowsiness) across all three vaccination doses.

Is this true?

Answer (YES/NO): YES